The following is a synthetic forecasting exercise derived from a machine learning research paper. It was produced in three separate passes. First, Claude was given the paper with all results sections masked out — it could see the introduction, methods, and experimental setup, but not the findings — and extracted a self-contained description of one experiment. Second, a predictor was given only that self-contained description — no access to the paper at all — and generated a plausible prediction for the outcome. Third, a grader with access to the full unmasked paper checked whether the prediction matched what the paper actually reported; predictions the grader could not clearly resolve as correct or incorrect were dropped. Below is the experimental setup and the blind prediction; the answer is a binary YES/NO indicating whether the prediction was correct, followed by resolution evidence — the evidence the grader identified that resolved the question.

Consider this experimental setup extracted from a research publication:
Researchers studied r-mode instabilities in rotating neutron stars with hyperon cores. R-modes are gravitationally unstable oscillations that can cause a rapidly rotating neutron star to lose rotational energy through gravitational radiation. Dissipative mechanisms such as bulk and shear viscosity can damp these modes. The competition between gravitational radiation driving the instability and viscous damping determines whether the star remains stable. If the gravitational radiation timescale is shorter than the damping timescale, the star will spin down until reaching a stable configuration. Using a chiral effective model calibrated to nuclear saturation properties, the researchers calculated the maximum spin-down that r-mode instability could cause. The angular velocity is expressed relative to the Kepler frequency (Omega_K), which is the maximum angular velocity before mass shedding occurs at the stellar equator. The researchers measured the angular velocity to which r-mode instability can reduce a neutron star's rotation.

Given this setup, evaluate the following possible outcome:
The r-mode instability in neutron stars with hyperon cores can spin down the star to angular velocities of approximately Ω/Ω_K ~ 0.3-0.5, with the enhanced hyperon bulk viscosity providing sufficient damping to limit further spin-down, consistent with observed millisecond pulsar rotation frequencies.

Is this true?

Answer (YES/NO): YES